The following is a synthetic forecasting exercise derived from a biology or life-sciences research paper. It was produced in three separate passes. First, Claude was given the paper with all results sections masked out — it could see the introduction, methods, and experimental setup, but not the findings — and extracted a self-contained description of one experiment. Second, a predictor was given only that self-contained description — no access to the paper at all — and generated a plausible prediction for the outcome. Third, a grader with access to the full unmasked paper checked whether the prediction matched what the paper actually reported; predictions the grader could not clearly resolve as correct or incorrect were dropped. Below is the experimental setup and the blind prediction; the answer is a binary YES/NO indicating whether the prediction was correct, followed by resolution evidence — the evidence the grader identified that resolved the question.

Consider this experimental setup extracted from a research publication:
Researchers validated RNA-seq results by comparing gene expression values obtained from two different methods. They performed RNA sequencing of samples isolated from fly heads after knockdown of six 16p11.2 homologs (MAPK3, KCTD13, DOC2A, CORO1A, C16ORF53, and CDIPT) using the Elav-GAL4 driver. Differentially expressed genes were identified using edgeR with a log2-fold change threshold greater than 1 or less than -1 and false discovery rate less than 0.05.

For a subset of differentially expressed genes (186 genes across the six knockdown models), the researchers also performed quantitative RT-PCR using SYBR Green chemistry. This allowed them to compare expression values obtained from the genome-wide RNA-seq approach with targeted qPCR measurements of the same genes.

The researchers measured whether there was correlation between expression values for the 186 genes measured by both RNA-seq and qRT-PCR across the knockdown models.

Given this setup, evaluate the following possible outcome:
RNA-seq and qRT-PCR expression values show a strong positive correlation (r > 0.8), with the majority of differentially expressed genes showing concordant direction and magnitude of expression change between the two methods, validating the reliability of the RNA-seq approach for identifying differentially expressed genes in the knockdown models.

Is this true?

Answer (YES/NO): NO